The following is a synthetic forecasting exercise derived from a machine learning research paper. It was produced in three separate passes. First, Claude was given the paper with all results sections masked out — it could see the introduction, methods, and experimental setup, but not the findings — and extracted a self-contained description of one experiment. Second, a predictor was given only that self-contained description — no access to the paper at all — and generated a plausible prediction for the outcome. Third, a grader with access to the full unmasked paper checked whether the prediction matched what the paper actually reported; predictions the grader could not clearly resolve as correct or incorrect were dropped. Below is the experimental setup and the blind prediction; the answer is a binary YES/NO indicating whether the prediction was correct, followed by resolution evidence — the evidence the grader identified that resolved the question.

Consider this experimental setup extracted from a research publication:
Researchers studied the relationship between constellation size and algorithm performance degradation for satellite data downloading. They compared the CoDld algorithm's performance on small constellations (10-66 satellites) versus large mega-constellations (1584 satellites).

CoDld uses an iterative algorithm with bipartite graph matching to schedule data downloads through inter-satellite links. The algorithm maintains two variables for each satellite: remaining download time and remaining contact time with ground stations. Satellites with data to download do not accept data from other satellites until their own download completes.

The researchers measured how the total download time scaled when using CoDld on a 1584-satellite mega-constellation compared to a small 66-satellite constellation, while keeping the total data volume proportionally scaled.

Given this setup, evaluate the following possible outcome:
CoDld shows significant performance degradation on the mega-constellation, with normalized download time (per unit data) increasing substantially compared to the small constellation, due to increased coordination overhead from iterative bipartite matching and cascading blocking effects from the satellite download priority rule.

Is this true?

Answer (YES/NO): YES